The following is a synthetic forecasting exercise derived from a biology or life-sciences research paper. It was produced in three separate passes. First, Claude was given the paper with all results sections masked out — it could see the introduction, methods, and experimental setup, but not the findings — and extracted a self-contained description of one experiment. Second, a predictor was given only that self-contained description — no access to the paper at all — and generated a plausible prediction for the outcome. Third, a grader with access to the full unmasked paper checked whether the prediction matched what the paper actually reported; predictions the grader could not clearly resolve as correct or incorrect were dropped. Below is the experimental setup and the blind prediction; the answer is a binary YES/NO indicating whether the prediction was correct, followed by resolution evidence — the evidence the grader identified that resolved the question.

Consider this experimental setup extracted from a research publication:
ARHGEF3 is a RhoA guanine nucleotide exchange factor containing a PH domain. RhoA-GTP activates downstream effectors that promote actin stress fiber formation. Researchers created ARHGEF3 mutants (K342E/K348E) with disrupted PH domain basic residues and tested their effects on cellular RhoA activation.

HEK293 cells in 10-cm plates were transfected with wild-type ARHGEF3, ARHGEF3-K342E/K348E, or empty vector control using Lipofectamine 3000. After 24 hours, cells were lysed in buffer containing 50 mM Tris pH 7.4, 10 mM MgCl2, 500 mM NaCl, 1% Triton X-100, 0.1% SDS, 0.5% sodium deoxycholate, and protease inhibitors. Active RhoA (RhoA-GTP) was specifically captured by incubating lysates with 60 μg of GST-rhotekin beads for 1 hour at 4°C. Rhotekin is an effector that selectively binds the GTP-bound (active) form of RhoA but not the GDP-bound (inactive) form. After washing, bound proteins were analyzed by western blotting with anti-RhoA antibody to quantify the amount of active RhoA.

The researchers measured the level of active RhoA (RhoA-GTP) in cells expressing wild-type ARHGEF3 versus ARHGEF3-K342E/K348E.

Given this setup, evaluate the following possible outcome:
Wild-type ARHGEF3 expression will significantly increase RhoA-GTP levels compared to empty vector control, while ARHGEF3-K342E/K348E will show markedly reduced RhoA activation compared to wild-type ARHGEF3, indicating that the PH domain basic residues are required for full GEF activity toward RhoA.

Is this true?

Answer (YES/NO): YES